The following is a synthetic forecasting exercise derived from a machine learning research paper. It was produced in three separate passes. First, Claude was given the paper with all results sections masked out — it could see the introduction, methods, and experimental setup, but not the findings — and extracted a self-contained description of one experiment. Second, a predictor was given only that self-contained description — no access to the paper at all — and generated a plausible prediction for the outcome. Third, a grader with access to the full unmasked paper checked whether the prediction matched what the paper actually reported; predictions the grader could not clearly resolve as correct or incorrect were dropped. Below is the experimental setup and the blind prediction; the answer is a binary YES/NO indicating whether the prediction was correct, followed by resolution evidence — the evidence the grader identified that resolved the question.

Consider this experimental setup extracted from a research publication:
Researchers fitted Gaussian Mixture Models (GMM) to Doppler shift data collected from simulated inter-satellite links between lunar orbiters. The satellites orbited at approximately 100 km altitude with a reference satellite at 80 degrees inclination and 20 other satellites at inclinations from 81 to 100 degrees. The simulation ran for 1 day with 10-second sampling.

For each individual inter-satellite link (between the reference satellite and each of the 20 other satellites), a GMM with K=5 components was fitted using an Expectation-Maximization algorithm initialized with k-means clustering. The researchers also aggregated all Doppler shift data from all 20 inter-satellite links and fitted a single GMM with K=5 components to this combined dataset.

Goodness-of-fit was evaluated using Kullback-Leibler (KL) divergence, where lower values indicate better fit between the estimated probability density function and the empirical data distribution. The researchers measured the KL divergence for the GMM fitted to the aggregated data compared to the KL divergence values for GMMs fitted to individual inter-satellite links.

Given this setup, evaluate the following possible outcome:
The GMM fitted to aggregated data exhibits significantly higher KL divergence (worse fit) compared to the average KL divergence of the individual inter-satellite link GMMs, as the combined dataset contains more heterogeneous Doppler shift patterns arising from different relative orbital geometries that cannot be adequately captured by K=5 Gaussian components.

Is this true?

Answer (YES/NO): NO